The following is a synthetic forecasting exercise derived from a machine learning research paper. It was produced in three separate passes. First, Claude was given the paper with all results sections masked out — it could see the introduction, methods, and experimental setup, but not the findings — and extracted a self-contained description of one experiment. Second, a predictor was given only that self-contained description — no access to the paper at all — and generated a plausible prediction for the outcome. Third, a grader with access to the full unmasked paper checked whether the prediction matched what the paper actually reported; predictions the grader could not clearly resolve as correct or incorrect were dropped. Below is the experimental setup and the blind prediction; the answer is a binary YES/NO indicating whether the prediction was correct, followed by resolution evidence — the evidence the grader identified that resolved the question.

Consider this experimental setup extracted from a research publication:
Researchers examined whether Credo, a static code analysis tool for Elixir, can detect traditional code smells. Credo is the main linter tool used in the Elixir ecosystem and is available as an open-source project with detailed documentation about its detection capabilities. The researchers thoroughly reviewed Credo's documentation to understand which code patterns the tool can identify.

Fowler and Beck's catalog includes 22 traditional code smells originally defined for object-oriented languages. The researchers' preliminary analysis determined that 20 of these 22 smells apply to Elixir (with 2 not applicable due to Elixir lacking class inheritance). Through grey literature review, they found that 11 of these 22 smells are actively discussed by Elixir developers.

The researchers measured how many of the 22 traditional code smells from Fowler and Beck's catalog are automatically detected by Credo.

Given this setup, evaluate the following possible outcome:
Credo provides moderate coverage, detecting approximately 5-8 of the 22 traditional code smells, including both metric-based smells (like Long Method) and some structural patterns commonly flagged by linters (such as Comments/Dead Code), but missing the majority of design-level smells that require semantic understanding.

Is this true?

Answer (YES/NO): NO